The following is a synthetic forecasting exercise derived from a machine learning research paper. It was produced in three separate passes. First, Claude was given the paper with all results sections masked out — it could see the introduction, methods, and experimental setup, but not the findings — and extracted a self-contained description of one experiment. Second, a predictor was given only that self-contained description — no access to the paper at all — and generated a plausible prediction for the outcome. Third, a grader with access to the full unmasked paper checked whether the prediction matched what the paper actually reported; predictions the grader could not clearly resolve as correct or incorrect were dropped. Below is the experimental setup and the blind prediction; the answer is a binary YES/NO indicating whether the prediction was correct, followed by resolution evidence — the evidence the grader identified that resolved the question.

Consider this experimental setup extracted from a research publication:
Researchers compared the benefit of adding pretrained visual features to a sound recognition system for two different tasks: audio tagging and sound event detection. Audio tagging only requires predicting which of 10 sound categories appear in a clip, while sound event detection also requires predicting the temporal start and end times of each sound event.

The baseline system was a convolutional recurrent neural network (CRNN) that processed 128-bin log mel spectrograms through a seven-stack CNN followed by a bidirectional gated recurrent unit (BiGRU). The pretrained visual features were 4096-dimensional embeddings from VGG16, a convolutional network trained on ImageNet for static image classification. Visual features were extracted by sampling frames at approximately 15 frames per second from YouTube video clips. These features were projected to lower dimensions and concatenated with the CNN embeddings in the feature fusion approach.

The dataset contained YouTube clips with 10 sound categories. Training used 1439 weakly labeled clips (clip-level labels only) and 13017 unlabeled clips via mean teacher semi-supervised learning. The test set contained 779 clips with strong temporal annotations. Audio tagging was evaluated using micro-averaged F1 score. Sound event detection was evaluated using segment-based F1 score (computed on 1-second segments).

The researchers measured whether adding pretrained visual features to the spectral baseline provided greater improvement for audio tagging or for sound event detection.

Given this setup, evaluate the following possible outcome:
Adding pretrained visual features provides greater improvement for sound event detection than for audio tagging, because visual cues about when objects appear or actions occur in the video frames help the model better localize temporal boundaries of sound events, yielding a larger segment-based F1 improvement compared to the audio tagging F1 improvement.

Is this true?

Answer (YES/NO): NO